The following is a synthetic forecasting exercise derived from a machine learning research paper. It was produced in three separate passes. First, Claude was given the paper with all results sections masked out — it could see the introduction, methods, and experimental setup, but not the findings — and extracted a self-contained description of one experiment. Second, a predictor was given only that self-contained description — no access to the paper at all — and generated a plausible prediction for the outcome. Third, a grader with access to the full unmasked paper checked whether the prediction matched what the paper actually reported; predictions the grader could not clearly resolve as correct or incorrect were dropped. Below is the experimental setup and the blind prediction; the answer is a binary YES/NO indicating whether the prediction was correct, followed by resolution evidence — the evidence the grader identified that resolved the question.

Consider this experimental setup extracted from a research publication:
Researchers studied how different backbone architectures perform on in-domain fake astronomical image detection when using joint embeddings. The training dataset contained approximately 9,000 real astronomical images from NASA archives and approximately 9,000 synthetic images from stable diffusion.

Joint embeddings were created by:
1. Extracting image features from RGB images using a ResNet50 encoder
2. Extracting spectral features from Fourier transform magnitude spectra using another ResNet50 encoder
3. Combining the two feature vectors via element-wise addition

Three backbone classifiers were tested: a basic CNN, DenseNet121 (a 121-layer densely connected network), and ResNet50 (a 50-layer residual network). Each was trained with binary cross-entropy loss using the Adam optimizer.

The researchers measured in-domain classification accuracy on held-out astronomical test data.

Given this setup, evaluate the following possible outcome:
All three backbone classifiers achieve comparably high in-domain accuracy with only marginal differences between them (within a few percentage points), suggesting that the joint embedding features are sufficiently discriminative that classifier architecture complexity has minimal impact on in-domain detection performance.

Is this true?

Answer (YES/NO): NO